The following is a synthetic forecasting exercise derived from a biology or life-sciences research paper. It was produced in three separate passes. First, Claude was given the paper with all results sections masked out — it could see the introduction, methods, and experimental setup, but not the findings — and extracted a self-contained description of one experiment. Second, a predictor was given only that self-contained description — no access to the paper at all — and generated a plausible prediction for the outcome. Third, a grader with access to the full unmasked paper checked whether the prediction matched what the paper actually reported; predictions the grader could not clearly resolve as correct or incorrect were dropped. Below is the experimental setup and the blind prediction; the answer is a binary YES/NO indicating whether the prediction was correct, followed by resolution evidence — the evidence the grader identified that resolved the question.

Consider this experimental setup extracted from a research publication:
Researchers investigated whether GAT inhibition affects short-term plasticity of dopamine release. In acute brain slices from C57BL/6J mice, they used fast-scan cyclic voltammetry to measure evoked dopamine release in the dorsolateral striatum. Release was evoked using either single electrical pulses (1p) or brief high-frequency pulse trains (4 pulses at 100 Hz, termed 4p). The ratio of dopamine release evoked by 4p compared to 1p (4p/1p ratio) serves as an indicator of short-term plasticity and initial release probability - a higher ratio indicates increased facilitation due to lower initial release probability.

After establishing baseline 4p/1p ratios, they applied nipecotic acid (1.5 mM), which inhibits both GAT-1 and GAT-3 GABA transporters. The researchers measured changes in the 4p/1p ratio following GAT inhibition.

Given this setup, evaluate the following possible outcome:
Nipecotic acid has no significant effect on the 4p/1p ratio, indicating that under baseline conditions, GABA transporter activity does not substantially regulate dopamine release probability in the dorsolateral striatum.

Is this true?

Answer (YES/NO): NO